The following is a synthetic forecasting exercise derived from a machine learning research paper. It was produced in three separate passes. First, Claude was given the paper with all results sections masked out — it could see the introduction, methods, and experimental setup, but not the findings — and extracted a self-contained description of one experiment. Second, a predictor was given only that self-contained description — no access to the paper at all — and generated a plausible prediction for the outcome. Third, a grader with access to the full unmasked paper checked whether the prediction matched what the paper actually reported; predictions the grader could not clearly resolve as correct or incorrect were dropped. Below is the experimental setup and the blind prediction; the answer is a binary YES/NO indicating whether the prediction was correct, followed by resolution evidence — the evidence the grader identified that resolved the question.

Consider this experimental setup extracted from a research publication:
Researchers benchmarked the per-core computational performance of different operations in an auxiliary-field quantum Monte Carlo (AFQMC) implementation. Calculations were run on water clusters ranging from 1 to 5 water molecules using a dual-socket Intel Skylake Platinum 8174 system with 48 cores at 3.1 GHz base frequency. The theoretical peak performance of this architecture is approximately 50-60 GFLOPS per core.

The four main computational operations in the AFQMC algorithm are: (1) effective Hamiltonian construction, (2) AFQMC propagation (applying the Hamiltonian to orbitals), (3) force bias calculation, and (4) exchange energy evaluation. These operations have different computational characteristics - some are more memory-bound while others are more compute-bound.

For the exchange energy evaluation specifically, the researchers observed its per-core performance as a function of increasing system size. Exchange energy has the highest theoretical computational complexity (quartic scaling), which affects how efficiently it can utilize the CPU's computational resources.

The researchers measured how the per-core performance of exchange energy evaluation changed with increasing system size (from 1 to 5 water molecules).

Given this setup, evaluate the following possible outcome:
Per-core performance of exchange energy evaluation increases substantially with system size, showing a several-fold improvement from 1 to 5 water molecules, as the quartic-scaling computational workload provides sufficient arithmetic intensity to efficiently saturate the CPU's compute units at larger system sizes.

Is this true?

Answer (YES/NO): NO